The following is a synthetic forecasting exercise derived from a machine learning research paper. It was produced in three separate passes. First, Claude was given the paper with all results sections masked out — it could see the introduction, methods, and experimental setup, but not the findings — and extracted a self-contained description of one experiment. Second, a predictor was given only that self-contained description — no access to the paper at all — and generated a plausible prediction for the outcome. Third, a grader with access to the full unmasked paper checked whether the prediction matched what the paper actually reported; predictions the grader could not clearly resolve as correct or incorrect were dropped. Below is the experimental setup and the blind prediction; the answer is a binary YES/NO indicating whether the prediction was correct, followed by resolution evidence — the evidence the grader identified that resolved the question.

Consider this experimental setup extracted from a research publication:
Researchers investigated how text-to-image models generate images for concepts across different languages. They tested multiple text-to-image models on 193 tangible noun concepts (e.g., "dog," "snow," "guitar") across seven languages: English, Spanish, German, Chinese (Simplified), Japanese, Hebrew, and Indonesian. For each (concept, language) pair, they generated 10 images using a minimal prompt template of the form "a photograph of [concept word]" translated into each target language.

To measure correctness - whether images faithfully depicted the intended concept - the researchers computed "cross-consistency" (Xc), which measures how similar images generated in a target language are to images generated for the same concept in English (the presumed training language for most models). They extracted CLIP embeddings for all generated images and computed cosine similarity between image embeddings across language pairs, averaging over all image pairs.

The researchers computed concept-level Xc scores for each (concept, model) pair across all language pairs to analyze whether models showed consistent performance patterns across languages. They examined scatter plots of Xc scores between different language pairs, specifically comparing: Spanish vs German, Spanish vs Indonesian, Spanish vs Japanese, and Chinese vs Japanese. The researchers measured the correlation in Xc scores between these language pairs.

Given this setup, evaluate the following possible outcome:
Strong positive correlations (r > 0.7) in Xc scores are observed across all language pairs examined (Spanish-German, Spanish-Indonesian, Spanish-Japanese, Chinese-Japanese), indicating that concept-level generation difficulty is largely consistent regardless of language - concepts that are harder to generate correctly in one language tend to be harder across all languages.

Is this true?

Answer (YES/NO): NO